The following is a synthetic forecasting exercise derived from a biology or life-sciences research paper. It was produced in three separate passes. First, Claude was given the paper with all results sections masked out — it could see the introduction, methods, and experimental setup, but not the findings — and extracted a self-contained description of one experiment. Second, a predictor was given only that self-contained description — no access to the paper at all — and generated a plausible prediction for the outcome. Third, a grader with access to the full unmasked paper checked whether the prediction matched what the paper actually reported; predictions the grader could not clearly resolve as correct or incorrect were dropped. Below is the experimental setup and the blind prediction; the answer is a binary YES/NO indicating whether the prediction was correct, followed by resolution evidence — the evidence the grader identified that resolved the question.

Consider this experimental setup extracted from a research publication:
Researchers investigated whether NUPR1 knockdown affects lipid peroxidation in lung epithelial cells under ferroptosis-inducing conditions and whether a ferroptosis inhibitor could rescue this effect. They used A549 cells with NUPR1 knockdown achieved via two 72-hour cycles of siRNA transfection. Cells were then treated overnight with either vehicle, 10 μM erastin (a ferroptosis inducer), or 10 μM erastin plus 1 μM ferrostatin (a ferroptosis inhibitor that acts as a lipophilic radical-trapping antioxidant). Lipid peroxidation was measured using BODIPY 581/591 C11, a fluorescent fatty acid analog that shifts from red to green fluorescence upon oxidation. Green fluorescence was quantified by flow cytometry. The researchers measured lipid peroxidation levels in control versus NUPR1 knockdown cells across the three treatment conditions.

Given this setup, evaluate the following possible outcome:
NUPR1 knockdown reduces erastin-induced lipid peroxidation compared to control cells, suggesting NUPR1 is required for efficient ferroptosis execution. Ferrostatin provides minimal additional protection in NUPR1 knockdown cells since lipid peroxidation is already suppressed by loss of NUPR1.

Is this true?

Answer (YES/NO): NO